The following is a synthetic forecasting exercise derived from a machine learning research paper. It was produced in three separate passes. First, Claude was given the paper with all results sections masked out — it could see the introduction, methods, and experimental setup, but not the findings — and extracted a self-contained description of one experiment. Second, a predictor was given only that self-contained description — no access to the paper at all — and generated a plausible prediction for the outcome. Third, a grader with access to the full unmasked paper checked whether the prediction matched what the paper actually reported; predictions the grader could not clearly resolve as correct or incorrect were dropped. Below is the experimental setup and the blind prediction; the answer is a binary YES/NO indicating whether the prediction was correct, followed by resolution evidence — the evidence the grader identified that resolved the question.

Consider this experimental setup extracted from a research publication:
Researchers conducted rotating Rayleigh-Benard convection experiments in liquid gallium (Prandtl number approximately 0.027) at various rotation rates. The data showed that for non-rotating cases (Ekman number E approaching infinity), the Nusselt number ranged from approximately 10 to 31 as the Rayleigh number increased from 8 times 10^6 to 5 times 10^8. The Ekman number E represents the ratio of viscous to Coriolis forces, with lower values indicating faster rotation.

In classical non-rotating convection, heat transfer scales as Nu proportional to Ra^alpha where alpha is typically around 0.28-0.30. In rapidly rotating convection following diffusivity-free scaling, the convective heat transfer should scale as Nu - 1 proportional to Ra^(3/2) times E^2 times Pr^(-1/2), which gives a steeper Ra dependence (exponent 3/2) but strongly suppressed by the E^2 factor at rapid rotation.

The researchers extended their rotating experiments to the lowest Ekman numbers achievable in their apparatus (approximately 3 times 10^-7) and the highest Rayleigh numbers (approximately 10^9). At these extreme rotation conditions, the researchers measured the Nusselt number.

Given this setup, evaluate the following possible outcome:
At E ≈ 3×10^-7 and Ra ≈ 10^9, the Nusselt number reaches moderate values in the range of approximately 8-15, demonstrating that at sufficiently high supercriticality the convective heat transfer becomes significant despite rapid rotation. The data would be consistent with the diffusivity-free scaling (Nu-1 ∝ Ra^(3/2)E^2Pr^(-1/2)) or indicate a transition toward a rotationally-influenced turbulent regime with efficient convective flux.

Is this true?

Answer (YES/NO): NO